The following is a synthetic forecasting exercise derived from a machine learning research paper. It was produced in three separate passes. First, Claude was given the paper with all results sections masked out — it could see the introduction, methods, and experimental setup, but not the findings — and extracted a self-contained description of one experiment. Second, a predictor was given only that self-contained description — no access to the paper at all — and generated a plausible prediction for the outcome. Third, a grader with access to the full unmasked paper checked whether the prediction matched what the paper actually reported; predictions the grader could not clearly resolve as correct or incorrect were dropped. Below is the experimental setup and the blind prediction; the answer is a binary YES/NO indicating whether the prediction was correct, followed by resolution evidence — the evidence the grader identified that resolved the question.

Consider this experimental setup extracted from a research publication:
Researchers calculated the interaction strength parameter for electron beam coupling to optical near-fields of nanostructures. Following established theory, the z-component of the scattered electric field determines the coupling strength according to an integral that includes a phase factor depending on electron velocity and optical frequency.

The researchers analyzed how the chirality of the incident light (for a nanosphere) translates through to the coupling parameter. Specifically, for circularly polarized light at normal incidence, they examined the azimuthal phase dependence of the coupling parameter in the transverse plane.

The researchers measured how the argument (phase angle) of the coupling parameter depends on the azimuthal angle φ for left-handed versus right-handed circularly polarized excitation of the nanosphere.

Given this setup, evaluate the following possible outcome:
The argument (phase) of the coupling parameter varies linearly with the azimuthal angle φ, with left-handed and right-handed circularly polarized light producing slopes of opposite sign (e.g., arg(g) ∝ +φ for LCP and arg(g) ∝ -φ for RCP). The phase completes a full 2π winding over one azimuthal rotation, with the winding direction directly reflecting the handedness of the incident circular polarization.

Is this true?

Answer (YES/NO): YES